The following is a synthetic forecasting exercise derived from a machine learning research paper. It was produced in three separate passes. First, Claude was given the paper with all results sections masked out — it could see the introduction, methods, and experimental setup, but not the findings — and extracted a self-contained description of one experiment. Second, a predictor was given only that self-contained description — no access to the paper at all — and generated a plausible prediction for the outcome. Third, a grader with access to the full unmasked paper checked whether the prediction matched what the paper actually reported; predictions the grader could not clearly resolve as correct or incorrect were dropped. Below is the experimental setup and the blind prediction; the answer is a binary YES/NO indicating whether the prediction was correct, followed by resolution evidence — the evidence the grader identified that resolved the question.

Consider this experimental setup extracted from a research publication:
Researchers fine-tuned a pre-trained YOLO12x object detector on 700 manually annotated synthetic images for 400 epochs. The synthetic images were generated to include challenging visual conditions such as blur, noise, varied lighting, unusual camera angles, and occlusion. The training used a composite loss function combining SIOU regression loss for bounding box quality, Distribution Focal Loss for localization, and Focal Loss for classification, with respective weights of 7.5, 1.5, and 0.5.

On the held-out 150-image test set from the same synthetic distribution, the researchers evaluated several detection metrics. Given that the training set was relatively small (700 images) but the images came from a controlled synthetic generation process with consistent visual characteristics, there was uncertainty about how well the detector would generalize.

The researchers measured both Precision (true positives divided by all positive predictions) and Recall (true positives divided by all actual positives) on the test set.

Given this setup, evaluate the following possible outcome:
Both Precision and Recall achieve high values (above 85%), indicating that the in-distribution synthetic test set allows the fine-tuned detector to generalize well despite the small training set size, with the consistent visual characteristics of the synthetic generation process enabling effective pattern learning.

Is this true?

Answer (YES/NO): NO